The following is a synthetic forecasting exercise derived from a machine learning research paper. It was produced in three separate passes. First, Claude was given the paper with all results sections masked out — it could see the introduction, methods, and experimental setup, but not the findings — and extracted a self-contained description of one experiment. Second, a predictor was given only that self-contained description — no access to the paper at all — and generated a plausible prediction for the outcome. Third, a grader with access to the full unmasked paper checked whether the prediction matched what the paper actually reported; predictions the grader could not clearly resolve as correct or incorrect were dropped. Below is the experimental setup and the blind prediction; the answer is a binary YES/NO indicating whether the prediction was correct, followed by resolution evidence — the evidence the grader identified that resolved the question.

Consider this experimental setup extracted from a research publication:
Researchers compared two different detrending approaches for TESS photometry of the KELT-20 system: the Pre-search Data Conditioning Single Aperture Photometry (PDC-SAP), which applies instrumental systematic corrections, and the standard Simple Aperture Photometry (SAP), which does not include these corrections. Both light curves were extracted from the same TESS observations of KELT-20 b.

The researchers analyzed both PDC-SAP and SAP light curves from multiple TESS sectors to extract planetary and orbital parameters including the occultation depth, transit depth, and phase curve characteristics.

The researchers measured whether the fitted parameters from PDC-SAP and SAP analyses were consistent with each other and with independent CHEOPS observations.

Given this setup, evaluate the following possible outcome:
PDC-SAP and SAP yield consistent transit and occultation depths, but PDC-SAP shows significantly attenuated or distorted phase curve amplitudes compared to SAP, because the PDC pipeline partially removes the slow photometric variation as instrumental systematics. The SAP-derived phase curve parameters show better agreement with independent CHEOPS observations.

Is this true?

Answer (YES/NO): NO